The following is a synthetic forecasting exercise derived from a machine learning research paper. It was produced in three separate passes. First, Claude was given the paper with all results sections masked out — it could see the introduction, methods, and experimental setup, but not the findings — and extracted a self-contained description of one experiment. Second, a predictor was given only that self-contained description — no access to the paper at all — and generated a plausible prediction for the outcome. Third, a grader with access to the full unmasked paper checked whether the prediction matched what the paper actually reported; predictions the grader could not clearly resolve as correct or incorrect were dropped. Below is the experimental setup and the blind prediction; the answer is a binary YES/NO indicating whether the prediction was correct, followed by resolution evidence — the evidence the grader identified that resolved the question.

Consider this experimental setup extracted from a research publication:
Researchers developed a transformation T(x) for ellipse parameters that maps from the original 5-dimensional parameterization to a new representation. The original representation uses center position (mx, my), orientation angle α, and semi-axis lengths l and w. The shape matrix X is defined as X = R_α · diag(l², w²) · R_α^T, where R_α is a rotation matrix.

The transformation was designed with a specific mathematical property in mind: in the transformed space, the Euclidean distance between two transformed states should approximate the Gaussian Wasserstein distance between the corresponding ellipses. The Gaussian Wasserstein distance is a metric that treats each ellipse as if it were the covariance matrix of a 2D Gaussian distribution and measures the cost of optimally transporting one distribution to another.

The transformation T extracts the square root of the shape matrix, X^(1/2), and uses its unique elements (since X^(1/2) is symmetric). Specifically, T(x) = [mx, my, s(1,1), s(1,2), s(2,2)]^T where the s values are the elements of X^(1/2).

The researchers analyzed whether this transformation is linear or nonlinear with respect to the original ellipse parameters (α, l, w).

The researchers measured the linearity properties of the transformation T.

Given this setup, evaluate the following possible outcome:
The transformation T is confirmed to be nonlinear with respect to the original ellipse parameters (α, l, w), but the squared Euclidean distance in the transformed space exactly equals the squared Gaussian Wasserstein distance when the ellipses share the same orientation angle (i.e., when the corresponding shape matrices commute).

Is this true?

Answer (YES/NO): NO